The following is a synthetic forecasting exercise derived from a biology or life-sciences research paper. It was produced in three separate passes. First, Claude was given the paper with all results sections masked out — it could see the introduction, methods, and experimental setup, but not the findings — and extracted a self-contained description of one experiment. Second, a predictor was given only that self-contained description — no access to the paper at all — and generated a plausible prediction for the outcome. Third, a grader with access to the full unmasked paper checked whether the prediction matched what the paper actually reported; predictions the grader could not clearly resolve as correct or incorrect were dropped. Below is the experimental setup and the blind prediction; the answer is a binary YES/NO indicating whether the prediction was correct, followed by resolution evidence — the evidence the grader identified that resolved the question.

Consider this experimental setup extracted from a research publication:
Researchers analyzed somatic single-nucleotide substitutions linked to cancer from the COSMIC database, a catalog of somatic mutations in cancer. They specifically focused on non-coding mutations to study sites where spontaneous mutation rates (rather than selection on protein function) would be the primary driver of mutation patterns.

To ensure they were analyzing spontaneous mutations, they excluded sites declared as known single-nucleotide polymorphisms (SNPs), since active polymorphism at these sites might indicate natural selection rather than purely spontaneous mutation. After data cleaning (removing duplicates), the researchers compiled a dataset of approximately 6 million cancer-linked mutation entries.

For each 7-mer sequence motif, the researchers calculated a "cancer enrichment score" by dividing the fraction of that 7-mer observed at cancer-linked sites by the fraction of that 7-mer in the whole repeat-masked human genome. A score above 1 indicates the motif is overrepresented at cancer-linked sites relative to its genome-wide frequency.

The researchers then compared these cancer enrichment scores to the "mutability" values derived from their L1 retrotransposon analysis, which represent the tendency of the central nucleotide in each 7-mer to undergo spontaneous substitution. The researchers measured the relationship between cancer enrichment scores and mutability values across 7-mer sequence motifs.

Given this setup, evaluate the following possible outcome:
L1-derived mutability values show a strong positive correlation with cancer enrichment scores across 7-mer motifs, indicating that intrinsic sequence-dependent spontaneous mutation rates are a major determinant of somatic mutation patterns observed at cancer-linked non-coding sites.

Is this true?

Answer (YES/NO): NO